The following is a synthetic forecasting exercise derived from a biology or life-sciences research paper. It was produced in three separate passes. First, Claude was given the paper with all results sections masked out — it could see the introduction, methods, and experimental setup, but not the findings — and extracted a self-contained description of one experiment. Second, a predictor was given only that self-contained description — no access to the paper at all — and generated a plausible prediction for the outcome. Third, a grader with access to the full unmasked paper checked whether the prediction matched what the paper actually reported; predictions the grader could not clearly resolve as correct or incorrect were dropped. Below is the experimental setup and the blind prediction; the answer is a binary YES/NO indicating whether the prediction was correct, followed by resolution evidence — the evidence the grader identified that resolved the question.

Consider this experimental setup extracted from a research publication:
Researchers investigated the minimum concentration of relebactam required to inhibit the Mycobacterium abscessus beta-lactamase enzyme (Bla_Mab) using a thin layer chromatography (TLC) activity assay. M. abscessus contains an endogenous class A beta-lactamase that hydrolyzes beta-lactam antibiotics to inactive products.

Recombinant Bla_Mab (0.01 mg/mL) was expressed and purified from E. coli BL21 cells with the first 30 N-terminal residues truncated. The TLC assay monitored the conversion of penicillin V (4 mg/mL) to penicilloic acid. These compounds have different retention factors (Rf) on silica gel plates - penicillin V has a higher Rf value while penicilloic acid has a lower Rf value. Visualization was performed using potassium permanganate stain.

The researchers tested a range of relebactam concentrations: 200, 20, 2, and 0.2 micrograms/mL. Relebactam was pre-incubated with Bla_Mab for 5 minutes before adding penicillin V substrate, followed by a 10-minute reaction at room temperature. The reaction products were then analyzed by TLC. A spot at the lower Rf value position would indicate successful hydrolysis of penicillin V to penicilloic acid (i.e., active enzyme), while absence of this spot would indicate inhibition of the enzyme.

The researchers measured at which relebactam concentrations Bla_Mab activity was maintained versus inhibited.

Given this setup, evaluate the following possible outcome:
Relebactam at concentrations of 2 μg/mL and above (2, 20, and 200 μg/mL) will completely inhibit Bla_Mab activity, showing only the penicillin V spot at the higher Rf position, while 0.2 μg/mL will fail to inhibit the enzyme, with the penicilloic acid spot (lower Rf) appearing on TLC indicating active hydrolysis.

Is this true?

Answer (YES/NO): NO